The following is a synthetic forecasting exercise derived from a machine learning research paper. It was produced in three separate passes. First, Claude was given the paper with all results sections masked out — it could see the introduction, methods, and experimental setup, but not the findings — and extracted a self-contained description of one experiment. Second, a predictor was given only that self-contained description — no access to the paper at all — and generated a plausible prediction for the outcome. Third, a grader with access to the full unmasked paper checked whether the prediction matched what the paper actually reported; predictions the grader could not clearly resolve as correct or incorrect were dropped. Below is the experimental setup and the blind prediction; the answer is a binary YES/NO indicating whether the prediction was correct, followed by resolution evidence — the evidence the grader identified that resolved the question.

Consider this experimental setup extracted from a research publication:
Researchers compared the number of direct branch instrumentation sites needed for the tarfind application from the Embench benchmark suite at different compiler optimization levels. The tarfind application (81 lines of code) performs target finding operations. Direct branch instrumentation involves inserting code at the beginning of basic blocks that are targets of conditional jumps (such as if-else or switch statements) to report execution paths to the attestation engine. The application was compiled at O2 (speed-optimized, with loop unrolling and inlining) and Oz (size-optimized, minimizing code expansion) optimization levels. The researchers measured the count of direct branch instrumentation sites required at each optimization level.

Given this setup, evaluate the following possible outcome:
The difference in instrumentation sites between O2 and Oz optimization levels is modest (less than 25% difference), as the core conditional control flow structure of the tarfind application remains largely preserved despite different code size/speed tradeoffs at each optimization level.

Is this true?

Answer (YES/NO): NO